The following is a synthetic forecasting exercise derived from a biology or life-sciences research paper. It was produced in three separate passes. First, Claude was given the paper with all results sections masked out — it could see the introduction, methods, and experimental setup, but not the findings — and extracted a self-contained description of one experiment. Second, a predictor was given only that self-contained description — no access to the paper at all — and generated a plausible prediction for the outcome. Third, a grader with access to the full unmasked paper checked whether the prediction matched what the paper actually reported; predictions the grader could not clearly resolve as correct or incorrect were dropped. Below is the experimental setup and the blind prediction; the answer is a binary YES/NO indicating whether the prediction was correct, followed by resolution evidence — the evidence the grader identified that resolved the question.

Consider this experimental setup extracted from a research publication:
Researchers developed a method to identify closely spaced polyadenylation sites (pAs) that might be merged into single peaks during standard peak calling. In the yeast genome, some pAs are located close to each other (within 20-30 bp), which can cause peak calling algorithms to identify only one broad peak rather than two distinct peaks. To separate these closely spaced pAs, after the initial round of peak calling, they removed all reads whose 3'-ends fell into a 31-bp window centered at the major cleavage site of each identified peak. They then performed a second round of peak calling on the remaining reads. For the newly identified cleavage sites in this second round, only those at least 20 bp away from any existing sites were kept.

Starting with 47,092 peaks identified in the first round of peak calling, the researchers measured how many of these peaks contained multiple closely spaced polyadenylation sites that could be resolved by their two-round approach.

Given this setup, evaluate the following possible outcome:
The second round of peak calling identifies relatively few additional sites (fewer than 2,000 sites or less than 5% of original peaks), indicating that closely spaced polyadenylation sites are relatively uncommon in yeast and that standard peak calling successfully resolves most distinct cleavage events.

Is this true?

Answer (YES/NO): NO